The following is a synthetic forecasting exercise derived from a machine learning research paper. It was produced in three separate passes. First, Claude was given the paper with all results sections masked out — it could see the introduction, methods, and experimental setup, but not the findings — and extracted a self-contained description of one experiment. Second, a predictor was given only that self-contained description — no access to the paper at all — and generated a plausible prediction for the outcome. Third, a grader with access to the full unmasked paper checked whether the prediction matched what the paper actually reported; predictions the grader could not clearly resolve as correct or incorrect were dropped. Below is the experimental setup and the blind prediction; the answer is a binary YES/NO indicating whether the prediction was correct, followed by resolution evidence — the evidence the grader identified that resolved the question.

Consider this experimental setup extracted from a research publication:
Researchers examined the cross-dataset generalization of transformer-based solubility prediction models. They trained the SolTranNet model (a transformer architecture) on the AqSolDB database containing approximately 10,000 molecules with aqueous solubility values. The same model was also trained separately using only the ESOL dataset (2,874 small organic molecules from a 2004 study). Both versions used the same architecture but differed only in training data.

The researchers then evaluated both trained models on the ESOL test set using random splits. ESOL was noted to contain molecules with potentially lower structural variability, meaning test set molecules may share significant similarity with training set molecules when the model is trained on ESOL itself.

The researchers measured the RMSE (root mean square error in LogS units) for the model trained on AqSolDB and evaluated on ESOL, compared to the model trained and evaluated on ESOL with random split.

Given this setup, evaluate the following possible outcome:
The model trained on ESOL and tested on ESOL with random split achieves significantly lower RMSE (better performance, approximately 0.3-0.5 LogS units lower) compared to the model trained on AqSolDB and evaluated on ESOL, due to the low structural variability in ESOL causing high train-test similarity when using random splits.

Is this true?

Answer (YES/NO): NO